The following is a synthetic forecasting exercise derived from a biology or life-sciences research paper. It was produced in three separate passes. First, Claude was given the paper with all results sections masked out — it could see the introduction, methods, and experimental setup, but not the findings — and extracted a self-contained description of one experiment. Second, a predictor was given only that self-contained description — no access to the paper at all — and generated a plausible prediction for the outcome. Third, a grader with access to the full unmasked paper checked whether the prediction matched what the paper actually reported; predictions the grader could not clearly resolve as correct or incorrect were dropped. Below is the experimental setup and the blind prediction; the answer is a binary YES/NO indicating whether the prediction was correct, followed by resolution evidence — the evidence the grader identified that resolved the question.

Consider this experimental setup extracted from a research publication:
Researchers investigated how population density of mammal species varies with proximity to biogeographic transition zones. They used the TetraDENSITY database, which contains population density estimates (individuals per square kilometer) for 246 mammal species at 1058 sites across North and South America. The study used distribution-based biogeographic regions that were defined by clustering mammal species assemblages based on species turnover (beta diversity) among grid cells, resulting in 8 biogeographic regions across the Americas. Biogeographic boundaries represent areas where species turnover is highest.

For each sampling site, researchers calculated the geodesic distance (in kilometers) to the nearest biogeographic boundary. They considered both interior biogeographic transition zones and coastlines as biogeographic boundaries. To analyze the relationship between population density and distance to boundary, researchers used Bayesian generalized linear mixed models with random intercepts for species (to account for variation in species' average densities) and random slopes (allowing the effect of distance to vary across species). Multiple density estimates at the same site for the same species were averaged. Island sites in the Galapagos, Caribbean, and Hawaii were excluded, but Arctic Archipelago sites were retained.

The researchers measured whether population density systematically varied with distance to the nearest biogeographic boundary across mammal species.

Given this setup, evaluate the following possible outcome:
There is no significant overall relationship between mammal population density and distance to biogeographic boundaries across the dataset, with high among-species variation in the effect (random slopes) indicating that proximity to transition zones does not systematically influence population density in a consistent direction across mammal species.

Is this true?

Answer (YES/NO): NO